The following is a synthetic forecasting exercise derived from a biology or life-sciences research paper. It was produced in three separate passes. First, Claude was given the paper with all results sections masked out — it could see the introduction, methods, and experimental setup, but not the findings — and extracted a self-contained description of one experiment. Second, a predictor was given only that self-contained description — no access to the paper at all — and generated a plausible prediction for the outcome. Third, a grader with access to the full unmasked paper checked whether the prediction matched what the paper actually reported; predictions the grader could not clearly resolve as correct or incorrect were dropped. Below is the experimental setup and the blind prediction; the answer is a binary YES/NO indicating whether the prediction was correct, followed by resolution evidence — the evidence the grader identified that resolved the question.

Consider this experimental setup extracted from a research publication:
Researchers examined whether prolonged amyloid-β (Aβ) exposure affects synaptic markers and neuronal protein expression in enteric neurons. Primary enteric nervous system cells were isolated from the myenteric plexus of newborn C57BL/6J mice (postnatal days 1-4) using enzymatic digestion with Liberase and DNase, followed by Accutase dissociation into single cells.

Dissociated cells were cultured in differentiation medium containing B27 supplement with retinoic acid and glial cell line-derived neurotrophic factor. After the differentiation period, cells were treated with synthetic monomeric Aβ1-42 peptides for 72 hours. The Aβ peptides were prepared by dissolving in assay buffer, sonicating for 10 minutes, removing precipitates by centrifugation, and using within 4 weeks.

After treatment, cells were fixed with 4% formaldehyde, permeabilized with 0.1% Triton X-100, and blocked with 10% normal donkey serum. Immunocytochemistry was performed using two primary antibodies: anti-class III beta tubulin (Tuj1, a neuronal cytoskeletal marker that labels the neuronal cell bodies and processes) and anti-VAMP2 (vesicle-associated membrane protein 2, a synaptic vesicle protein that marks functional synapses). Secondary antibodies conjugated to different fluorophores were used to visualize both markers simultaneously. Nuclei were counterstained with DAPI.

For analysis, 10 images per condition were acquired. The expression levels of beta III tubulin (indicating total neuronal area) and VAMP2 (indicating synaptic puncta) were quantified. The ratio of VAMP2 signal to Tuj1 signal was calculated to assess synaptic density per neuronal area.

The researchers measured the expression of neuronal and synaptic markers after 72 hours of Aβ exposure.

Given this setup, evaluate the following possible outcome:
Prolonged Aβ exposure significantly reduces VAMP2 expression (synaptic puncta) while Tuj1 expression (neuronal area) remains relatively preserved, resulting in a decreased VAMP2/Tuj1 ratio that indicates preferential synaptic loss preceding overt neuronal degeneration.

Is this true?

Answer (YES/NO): YES